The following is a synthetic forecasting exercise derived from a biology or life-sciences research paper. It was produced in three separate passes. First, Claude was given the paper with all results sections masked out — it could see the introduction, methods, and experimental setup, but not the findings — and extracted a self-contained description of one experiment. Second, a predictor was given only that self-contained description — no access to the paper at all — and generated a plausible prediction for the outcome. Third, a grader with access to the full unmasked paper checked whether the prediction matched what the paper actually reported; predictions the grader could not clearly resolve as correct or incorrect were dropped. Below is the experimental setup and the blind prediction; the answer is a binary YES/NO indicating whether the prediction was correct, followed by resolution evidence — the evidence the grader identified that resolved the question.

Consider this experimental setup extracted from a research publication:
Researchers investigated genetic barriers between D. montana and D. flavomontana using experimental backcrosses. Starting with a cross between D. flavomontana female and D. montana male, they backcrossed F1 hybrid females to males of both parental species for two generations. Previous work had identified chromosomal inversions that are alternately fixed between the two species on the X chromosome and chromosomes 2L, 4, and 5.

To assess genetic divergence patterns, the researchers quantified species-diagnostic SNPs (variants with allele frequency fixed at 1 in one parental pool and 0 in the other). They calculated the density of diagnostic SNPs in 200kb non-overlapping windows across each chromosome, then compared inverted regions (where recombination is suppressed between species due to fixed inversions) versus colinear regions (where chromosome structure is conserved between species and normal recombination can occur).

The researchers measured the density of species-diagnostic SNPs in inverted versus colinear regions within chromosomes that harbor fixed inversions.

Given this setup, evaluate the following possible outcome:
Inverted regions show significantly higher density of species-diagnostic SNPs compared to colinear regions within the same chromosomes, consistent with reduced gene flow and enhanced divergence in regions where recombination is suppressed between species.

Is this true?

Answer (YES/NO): YES